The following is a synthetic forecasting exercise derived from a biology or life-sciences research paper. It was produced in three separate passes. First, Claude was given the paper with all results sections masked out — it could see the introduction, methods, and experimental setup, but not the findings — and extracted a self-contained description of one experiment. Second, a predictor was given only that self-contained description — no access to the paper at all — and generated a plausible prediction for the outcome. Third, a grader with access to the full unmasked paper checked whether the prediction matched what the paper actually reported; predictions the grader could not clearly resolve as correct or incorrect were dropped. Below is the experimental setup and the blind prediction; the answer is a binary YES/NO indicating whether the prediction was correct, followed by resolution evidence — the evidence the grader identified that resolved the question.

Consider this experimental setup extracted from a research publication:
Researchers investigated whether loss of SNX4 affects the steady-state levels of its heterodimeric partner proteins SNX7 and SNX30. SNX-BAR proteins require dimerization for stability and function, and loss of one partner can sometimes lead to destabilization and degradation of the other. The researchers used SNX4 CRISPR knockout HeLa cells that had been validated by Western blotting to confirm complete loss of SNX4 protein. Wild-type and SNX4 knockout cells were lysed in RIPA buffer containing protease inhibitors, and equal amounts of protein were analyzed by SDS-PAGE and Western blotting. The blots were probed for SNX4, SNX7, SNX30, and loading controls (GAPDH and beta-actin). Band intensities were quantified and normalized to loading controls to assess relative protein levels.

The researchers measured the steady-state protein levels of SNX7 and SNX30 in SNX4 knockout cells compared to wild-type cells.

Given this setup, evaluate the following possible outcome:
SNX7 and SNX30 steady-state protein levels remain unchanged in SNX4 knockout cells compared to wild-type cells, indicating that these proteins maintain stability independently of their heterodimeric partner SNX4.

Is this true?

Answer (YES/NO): NO